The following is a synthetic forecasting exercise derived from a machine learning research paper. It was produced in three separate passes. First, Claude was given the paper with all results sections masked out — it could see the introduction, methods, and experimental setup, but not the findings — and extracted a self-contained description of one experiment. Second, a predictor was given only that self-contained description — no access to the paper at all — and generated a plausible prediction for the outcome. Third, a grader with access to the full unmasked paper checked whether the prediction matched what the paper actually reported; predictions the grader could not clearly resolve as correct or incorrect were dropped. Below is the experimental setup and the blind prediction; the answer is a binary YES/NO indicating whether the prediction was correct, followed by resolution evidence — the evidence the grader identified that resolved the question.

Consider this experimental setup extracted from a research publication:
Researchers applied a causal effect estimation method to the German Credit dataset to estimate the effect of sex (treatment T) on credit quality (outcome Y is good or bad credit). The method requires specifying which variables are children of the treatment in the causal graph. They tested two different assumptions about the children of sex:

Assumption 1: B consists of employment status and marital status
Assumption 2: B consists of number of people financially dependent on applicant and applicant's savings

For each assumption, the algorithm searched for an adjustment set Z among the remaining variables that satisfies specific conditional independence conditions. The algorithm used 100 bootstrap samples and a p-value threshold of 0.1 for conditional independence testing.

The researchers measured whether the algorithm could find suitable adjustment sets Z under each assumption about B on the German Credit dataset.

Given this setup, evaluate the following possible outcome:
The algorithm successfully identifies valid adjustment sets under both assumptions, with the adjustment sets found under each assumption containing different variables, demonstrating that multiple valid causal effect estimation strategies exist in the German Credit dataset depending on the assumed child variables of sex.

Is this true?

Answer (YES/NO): YES